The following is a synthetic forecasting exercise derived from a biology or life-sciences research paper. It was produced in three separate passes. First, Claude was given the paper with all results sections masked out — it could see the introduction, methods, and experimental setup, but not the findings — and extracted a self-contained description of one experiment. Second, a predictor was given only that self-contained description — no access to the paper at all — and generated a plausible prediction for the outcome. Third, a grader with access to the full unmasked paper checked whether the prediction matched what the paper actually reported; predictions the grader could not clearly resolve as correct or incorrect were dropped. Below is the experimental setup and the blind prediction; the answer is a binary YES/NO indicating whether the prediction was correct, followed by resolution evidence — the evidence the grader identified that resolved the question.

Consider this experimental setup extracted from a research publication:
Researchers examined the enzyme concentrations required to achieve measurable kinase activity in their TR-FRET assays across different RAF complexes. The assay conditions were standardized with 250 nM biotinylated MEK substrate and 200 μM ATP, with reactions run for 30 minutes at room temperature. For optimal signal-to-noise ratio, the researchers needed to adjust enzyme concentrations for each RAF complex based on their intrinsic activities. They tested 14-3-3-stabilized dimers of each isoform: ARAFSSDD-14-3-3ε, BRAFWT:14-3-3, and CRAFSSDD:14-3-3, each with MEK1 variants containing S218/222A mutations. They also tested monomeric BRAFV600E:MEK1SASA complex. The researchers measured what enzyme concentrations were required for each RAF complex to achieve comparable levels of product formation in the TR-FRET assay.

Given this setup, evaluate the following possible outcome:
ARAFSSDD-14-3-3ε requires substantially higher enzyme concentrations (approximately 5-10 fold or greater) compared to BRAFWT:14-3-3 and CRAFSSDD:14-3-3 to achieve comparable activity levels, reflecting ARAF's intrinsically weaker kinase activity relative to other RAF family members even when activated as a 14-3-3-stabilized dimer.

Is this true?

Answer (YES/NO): YES